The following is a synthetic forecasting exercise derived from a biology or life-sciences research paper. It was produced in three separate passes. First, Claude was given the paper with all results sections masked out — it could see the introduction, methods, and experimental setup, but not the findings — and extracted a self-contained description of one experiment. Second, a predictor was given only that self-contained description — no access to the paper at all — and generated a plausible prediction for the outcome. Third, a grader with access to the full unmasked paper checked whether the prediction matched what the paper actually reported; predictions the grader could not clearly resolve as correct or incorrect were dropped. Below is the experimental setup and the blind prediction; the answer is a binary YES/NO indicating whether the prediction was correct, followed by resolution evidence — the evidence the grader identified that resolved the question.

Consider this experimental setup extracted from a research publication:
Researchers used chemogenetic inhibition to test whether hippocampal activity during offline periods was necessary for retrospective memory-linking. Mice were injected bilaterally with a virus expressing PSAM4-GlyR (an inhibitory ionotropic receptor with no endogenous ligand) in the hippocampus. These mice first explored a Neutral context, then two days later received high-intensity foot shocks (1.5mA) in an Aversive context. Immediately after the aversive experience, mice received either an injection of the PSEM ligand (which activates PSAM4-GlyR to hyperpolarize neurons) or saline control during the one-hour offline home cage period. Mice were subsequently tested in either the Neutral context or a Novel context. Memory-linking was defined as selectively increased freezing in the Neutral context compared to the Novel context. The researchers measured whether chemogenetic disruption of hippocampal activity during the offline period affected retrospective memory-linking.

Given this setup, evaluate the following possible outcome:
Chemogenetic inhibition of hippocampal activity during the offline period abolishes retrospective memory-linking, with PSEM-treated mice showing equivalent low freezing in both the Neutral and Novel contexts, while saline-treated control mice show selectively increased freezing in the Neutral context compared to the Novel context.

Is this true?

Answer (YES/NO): NO